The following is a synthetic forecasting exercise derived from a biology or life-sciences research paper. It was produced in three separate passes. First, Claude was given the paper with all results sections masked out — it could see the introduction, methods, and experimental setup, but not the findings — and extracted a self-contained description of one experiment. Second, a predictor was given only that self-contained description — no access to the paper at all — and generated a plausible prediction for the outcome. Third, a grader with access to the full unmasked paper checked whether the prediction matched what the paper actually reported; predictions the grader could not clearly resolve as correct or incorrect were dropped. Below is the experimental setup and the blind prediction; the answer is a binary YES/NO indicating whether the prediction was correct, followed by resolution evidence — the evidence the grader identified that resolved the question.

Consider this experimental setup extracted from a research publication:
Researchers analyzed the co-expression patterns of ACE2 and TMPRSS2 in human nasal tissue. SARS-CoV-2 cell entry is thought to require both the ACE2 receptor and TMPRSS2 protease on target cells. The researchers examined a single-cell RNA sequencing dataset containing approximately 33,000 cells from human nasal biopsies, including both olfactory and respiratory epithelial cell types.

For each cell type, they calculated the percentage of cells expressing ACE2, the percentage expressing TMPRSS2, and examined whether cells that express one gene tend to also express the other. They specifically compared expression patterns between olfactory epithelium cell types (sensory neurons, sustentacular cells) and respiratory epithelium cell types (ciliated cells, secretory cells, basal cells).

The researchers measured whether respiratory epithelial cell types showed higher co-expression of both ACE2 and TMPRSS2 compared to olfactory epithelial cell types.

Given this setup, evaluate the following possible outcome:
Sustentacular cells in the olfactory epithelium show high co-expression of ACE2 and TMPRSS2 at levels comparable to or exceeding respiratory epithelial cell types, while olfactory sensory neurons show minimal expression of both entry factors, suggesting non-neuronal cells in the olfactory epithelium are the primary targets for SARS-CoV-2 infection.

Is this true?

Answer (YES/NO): NO